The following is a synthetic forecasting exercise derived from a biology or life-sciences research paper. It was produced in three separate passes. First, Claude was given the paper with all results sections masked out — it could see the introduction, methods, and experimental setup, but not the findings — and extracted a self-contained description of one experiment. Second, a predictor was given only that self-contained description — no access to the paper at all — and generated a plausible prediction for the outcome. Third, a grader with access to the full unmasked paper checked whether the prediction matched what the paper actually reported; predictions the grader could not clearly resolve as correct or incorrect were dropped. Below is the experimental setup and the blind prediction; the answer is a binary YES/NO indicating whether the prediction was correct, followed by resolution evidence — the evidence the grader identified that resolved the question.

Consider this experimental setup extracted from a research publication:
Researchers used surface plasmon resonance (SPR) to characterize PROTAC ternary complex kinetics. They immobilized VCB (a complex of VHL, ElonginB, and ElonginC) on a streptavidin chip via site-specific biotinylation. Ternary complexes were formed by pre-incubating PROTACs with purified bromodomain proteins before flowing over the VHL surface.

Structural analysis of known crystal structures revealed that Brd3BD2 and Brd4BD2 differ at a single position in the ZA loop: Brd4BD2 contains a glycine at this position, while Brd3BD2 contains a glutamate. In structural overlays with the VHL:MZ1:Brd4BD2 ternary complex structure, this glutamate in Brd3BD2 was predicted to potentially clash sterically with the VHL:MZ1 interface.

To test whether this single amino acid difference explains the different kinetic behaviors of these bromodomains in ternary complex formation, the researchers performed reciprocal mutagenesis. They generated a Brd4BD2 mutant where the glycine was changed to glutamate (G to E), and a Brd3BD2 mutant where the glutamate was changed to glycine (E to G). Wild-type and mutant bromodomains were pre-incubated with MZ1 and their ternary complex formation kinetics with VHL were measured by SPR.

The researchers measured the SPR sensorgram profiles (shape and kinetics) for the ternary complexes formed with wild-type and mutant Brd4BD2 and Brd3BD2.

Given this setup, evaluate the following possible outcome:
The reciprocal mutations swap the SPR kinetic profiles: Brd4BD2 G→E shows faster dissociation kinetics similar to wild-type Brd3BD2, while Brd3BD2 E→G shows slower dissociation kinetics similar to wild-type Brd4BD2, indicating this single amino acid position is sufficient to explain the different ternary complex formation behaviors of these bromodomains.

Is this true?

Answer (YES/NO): YES